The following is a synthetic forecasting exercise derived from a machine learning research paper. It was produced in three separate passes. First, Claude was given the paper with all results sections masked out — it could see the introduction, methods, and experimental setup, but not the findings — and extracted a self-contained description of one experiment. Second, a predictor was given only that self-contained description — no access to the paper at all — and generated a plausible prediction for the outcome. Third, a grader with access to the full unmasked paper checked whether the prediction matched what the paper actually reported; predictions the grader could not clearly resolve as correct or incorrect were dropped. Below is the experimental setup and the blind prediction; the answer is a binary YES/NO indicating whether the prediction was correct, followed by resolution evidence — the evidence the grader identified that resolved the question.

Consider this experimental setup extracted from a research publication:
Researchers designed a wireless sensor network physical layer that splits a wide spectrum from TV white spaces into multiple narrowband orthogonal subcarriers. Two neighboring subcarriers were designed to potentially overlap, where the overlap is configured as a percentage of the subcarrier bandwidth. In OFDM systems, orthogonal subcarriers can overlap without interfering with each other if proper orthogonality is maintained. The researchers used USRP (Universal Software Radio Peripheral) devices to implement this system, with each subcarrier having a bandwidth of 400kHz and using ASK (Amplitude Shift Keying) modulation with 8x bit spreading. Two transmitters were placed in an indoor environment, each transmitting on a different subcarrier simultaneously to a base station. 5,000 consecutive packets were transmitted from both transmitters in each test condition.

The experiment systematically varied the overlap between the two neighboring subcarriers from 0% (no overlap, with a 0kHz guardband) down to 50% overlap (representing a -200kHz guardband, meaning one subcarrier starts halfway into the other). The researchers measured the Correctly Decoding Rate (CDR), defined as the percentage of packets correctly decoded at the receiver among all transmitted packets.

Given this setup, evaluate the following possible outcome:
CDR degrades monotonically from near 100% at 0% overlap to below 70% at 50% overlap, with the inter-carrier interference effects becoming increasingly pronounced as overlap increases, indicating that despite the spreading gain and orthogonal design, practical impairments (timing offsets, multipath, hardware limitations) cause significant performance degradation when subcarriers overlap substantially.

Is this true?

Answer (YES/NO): NO